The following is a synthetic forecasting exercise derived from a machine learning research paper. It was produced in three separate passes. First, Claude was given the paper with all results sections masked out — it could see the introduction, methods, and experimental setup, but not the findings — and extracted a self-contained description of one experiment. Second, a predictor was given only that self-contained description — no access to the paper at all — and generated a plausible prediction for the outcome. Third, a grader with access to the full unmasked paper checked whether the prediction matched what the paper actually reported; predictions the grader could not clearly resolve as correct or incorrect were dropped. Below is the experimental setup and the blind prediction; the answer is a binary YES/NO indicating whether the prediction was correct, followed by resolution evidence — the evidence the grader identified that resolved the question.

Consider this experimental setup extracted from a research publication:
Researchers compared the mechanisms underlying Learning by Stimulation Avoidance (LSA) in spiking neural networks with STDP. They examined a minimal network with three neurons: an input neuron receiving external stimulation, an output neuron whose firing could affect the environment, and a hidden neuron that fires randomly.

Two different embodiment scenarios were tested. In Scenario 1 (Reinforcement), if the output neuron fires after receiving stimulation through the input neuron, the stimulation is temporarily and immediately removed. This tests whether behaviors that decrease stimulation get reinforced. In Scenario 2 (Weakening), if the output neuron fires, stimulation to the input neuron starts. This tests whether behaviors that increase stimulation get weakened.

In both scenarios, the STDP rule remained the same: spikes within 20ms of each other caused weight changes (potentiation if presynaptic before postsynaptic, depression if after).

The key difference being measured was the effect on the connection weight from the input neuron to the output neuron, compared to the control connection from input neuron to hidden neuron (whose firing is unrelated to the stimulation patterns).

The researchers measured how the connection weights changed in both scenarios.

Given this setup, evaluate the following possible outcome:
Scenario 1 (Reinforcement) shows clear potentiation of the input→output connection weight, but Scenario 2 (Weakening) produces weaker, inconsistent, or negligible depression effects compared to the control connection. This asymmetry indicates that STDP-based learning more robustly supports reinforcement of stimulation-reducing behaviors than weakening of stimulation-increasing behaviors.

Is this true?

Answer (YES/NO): NO